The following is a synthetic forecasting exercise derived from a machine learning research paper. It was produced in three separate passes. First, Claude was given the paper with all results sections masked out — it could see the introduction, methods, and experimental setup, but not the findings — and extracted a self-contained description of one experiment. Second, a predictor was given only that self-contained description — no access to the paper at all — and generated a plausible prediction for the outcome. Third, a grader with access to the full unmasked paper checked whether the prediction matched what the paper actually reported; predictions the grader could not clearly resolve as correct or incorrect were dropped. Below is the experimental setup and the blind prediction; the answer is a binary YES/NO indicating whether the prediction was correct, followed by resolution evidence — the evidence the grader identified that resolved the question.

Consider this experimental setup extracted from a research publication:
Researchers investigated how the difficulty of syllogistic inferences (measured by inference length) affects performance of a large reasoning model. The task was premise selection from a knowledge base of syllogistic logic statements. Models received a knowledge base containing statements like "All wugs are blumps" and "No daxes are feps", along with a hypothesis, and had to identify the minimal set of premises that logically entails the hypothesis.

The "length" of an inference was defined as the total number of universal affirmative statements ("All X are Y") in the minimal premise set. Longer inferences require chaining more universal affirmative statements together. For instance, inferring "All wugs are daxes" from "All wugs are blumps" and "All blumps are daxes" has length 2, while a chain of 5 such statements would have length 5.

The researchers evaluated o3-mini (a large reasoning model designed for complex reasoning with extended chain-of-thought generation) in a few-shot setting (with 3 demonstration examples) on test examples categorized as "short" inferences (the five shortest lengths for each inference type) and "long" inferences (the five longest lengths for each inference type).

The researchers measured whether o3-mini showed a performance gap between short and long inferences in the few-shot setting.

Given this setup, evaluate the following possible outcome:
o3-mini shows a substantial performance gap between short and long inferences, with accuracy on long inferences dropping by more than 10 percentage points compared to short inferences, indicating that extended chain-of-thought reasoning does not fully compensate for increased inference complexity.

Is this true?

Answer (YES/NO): NO